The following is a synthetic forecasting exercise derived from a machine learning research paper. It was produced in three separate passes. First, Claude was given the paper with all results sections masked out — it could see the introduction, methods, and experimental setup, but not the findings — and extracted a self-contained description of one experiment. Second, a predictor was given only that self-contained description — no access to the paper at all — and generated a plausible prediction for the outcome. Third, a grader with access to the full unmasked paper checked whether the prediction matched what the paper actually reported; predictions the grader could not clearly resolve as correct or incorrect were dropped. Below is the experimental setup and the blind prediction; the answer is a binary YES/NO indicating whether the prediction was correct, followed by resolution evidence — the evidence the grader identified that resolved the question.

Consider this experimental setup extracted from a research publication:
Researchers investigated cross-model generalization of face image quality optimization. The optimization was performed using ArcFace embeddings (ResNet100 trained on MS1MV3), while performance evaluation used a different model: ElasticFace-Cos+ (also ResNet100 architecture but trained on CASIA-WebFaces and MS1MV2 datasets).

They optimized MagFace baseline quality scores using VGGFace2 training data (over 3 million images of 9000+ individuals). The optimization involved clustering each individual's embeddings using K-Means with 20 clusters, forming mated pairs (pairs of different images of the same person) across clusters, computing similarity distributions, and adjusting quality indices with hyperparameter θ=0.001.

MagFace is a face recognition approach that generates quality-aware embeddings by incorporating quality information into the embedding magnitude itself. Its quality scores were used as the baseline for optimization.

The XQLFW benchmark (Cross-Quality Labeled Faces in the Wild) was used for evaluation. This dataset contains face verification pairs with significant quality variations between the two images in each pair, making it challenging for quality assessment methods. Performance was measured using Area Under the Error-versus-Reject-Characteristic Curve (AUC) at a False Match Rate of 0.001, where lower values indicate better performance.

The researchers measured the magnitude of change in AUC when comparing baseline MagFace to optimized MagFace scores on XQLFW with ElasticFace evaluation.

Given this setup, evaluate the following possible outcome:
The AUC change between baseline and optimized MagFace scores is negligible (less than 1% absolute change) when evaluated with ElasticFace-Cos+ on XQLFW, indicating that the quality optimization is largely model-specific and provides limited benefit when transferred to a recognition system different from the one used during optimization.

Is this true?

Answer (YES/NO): NO